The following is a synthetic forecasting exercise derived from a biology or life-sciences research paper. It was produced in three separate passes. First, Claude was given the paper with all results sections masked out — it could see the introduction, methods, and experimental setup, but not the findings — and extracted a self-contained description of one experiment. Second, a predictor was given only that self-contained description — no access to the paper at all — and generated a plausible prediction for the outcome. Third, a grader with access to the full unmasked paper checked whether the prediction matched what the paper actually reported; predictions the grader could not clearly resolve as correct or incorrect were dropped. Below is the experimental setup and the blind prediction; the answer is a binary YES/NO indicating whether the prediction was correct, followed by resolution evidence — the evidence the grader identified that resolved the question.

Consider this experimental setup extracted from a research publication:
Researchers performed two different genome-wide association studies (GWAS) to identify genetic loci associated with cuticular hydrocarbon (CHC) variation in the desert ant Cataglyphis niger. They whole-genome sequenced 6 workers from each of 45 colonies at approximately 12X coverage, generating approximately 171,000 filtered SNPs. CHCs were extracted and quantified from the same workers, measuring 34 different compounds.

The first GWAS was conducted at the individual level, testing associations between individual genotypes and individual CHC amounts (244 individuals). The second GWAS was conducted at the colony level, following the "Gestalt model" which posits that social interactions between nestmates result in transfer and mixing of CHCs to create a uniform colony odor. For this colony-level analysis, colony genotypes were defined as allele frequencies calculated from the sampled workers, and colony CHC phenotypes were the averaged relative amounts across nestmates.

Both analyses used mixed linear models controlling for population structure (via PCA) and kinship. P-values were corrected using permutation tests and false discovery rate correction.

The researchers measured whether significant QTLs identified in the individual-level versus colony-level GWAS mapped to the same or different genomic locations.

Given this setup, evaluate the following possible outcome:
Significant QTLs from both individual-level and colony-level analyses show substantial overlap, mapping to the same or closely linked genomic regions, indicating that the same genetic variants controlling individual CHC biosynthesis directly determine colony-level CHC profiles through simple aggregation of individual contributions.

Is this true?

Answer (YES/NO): NO